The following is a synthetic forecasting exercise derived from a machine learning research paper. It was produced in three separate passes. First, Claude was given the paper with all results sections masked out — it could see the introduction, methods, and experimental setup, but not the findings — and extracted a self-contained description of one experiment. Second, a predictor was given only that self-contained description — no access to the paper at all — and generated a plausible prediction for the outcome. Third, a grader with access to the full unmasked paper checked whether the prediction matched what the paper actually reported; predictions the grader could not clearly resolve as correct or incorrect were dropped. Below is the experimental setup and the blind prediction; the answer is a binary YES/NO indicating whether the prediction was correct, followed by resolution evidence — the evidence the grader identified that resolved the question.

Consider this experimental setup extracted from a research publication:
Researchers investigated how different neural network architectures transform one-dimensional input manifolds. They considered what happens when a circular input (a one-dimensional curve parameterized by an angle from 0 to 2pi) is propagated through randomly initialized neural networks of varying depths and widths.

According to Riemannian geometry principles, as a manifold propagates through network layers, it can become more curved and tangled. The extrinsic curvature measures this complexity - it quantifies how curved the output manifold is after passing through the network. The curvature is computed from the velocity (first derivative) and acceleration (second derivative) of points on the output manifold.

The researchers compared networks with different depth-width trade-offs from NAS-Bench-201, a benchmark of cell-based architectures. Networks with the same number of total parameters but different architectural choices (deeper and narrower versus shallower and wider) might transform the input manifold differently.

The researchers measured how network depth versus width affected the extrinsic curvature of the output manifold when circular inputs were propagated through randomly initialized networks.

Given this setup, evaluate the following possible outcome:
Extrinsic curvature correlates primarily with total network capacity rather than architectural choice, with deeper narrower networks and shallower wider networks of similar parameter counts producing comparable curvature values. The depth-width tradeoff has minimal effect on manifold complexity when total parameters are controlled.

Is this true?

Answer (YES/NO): NO